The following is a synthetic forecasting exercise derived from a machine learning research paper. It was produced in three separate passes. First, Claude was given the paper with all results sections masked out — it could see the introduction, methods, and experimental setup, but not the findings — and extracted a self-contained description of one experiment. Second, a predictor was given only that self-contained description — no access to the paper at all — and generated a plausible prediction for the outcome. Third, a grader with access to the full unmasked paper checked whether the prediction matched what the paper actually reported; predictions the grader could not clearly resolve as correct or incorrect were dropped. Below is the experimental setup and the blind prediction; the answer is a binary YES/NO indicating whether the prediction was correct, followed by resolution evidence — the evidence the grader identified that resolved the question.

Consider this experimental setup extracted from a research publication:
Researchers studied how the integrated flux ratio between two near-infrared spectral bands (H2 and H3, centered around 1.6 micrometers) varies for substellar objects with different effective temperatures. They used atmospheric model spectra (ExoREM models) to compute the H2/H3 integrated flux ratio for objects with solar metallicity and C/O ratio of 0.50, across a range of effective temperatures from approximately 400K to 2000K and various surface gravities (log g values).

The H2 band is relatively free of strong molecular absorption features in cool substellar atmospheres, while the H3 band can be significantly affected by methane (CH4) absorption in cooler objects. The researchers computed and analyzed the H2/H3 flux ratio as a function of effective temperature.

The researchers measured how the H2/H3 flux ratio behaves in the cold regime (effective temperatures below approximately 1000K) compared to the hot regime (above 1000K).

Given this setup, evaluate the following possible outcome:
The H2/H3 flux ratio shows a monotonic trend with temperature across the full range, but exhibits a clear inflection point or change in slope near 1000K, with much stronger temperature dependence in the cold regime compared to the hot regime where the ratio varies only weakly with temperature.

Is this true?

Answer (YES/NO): YES